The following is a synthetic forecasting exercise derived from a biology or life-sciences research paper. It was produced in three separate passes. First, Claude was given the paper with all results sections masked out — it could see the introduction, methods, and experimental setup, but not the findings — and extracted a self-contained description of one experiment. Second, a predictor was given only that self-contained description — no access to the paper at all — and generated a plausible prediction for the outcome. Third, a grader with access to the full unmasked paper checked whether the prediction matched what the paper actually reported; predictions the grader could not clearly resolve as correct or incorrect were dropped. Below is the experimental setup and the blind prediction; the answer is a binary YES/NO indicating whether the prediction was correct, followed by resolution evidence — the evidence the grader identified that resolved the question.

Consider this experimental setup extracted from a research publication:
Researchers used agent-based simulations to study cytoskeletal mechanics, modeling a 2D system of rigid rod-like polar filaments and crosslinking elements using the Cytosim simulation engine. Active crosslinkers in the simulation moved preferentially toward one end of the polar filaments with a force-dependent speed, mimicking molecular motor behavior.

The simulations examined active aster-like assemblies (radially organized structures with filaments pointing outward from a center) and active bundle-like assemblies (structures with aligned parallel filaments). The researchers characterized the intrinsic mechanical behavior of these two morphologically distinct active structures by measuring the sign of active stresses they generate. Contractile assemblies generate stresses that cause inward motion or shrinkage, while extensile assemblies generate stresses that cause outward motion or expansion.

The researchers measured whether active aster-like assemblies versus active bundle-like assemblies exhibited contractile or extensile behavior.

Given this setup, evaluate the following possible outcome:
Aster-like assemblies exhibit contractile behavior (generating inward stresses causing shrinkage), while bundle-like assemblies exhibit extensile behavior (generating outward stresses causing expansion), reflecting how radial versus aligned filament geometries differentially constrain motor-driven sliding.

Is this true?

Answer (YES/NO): YES